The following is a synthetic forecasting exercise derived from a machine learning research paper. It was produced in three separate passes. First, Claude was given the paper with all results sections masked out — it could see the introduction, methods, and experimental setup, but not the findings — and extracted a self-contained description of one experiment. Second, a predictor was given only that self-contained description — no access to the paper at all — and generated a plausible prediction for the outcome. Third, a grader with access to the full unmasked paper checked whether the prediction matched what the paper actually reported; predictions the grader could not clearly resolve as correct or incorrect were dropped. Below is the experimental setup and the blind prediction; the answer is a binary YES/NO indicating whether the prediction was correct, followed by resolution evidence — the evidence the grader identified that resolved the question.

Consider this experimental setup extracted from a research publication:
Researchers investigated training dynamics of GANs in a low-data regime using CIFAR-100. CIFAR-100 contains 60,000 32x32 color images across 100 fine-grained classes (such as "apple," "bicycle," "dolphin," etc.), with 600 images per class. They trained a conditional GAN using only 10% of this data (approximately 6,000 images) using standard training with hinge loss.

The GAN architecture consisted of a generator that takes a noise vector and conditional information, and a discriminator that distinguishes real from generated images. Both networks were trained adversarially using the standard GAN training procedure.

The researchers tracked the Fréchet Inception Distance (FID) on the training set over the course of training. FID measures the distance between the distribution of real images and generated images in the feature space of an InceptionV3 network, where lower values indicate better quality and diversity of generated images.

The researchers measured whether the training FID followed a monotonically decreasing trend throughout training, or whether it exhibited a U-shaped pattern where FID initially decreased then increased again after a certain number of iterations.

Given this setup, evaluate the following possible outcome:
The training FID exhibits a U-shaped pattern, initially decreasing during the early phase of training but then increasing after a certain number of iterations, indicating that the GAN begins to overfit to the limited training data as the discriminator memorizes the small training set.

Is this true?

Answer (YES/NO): YES